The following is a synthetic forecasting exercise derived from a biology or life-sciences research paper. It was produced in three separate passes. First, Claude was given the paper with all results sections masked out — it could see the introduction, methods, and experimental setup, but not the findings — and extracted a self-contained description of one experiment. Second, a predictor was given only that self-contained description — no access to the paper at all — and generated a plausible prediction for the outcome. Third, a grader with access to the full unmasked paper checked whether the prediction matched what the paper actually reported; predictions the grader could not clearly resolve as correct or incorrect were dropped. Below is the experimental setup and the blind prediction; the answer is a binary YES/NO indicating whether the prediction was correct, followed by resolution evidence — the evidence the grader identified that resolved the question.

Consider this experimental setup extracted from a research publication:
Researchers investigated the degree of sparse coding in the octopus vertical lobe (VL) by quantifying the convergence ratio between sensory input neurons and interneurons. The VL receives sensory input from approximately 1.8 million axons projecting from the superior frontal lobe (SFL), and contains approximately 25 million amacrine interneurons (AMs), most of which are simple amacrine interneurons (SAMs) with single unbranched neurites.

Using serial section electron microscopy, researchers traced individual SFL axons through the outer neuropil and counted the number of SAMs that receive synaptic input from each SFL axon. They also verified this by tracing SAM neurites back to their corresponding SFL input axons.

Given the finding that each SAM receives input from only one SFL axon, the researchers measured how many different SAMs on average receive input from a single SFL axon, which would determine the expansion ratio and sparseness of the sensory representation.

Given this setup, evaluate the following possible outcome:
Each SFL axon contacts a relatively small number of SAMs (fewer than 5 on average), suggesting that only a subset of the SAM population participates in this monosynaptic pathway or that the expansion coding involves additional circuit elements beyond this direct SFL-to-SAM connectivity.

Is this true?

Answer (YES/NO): NO